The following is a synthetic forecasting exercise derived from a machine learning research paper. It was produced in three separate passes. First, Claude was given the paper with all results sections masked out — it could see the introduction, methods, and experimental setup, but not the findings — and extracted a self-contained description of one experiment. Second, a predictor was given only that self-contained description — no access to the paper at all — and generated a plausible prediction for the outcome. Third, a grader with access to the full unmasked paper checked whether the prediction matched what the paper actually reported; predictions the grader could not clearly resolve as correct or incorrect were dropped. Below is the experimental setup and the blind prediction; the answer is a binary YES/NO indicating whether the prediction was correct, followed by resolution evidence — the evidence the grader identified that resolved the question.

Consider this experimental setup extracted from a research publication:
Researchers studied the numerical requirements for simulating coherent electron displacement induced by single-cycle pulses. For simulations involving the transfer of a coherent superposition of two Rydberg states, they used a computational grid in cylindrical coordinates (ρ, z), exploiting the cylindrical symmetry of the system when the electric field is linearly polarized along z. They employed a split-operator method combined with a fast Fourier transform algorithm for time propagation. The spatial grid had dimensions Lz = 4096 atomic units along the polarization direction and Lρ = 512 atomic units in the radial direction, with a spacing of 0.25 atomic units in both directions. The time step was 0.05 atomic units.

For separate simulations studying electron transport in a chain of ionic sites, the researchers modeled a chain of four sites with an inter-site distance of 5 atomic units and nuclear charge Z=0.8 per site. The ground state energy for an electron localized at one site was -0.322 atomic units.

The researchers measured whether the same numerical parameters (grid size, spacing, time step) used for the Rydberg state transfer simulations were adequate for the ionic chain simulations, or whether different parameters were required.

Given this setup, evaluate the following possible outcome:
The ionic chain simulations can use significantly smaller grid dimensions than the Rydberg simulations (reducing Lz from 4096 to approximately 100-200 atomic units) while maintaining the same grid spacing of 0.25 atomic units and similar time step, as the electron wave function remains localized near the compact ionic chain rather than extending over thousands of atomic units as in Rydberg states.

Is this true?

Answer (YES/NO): NO